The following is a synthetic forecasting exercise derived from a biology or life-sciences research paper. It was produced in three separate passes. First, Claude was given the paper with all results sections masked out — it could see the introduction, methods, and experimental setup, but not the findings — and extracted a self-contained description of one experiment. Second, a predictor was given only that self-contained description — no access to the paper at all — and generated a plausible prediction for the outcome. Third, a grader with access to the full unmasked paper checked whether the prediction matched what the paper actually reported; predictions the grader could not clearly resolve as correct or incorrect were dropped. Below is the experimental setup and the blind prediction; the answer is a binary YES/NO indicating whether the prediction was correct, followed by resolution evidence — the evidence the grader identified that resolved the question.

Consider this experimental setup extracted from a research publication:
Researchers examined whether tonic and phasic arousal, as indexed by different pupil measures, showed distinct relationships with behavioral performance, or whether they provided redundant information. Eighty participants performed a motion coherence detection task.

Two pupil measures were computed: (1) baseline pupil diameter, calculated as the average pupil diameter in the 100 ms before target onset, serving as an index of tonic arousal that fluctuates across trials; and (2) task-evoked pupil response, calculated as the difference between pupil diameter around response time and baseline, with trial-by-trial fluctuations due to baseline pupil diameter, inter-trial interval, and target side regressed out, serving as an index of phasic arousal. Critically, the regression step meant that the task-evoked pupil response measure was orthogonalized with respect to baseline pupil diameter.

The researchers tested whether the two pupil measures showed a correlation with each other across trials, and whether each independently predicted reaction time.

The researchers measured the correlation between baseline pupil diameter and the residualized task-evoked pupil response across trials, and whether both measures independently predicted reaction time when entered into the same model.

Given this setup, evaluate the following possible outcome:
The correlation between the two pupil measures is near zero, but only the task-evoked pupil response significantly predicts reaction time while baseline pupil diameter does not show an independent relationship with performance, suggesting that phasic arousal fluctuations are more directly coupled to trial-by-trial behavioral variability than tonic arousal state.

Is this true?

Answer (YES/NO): NO